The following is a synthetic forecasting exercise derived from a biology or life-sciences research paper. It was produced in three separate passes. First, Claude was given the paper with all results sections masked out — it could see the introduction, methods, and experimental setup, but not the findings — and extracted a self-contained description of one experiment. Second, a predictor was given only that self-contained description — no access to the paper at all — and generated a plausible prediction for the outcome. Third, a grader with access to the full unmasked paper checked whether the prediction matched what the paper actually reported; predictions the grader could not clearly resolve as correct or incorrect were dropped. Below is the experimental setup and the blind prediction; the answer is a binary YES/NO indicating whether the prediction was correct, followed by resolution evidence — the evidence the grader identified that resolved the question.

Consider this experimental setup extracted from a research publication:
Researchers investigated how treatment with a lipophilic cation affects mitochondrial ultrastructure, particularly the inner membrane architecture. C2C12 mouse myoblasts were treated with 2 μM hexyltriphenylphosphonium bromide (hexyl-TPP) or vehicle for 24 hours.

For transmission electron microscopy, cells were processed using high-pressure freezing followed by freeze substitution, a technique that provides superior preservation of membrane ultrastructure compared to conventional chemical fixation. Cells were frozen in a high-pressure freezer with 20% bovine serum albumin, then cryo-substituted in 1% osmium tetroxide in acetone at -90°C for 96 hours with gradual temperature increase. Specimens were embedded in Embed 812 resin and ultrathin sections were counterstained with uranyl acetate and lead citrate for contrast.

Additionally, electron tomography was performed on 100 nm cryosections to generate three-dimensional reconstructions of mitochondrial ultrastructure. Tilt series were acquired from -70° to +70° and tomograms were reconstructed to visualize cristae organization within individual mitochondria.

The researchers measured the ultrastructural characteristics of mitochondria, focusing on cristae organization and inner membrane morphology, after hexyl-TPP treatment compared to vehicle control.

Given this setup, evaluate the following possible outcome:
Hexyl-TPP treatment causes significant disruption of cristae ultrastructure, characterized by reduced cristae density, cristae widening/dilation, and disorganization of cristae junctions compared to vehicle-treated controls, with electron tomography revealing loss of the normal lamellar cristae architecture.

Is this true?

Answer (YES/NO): YES